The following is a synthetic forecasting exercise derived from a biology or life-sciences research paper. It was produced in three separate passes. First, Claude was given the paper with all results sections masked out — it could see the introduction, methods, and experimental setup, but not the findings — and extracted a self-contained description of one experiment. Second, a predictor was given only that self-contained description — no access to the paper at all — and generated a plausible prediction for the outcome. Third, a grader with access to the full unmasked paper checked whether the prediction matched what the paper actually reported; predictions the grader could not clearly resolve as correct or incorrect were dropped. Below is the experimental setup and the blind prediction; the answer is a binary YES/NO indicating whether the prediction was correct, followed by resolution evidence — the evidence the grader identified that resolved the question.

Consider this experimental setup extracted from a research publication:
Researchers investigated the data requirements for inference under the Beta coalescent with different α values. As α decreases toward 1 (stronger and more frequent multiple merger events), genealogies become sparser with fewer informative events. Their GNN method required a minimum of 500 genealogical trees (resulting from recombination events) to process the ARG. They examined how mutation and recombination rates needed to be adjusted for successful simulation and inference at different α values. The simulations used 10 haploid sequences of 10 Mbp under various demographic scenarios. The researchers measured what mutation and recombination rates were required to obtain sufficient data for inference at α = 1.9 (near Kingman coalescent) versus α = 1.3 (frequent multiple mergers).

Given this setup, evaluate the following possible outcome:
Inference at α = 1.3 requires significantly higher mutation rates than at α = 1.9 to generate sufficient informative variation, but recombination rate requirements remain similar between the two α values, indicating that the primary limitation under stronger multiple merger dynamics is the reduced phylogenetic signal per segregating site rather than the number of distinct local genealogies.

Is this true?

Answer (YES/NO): NO